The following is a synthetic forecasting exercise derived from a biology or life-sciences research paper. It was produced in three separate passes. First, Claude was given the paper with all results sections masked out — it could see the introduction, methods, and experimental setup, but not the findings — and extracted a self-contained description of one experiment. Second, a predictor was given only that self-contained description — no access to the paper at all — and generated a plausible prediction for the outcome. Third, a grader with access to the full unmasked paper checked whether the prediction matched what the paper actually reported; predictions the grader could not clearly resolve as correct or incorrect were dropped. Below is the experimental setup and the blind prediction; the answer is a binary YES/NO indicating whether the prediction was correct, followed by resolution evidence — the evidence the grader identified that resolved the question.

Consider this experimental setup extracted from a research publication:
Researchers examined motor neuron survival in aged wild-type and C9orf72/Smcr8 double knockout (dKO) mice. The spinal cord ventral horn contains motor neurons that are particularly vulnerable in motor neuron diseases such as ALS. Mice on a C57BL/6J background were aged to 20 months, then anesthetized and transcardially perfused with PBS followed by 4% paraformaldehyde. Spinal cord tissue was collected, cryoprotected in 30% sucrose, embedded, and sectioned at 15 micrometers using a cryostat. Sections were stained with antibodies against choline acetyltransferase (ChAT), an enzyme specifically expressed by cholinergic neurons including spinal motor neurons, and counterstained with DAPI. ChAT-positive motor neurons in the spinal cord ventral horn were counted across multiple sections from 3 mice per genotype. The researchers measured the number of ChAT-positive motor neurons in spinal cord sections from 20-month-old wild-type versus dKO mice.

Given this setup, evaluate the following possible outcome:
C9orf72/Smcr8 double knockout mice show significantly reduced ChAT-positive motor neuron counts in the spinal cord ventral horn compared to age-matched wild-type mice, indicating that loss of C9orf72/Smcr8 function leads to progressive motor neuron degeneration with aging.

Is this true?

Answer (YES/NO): YES